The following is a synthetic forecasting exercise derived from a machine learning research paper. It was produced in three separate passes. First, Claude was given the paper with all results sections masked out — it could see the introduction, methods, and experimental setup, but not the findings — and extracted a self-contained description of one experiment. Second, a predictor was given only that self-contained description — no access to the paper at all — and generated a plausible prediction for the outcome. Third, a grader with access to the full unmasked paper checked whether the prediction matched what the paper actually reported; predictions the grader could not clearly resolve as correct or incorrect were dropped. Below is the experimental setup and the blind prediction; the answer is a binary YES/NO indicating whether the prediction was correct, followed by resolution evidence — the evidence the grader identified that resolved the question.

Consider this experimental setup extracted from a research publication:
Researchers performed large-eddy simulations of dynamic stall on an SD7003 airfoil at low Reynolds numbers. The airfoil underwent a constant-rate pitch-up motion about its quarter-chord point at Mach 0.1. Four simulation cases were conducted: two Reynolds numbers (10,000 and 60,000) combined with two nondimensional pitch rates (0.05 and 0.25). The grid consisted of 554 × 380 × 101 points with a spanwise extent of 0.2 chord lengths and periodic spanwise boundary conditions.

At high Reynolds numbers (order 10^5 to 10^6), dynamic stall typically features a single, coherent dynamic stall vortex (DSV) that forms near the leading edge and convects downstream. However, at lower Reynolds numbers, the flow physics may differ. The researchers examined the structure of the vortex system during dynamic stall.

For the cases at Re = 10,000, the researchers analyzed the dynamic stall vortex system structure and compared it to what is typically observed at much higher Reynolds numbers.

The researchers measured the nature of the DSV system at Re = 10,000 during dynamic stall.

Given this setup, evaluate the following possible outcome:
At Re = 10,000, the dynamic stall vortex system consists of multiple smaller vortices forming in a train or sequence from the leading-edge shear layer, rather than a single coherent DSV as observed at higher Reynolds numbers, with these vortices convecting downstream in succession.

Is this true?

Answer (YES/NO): NO